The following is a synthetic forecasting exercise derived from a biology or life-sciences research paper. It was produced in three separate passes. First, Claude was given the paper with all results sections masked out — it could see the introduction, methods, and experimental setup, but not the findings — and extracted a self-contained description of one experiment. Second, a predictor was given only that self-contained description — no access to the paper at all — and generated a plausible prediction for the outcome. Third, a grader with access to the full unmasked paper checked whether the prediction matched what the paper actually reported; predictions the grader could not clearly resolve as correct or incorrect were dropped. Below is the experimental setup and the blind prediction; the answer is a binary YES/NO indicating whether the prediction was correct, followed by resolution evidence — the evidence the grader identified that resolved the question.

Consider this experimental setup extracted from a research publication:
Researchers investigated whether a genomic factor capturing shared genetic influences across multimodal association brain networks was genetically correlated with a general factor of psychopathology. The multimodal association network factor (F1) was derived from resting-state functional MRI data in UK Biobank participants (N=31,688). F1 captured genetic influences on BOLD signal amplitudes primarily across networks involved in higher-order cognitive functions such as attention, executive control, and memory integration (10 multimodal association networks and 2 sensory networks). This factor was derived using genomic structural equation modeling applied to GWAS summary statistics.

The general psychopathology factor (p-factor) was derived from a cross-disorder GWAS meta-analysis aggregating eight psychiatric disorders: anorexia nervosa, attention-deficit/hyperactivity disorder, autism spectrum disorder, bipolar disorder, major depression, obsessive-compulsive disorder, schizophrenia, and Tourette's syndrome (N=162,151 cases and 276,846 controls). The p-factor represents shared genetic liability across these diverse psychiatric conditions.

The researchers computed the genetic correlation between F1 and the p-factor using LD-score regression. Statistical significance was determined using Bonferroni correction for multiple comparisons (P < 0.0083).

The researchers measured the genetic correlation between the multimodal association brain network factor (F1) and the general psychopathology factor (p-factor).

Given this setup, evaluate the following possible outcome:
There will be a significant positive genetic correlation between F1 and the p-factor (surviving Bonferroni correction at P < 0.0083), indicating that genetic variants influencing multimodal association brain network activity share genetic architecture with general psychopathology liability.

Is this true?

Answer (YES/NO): NO